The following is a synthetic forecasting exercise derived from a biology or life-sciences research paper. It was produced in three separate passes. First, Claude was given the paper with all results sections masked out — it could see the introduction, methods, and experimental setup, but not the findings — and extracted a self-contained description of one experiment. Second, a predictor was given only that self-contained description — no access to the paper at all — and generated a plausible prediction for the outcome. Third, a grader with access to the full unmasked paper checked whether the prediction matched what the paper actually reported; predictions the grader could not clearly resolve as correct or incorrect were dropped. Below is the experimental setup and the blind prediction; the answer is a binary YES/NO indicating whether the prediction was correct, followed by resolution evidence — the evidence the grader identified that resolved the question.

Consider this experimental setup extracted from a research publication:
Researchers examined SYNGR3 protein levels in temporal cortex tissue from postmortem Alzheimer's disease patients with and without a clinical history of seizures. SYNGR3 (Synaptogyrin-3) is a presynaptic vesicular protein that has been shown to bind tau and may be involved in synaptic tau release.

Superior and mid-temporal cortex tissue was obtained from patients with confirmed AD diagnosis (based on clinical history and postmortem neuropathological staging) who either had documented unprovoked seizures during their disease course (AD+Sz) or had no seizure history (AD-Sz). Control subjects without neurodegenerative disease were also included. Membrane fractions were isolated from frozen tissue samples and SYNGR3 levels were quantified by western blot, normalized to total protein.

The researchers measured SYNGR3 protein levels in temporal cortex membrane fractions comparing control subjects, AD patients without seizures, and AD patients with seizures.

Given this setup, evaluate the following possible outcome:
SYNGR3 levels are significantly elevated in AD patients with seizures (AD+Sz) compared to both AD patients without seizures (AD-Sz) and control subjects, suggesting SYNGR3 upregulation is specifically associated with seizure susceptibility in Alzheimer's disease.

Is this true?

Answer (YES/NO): NO